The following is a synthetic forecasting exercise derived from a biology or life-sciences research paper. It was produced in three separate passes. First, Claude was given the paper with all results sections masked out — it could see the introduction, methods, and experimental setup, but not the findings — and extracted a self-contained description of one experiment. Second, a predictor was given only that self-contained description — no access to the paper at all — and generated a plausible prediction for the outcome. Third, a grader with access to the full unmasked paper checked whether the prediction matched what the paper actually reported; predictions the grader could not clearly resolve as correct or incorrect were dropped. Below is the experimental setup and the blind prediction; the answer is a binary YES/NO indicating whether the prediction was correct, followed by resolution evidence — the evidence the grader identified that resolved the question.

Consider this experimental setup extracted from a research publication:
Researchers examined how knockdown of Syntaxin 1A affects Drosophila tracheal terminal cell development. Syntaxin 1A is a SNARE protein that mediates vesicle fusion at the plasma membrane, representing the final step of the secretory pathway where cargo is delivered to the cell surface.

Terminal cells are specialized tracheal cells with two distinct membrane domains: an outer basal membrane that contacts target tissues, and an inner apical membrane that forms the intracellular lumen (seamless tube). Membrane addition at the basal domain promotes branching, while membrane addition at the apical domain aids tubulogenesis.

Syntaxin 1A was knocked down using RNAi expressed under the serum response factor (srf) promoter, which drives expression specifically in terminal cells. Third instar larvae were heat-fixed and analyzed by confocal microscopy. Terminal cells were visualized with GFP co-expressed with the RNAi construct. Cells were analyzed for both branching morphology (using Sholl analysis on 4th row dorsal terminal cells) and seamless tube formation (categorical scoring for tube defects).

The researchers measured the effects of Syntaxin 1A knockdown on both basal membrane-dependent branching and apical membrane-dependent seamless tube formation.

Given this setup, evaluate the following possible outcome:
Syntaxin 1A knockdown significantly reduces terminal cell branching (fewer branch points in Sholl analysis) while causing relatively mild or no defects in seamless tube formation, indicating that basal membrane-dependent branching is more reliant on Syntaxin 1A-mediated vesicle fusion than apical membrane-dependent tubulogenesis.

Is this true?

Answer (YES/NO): NO